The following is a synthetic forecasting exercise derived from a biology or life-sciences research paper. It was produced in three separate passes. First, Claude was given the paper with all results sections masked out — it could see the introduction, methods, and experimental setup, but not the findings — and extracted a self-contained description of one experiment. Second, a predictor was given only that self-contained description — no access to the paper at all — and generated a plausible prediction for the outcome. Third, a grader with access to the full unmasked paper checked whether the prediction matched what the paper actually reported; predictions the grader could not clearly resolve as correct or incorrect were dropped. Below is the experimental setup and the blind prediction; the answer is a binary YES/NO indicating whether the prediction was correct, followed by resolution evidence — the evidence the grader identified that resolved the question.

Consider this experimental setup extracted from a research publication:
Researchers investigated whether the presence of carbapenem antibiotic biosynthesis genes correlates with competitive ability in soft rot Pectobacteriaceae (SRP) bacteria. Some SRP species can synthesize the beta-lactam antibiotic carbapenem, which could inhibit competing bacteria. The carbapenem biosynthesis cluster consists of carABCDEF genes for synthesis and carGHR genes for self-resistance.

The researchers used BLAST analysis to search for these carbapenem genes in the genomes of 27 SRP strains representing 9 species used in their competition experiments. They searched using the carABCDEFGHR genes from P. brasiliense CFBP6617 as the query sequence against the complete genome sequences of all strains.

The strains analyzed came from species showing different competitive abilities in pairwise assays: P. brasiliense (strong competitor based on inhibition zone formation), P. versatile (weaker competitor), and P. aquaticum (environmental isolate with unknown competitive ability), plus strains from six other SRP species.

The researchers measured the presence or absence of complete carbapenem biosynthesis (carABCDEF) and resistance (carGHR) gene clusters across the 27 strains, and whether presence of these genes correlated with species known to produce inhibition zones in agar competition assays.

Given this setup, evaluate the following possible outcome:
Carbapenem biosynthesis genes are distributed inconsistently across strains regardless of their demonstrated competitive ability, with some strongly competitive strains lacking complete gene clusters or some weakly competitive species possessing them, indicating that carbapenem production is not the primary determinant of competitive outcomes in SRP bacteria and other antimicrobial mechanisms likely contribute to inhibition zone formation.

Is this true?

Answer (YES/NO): NO